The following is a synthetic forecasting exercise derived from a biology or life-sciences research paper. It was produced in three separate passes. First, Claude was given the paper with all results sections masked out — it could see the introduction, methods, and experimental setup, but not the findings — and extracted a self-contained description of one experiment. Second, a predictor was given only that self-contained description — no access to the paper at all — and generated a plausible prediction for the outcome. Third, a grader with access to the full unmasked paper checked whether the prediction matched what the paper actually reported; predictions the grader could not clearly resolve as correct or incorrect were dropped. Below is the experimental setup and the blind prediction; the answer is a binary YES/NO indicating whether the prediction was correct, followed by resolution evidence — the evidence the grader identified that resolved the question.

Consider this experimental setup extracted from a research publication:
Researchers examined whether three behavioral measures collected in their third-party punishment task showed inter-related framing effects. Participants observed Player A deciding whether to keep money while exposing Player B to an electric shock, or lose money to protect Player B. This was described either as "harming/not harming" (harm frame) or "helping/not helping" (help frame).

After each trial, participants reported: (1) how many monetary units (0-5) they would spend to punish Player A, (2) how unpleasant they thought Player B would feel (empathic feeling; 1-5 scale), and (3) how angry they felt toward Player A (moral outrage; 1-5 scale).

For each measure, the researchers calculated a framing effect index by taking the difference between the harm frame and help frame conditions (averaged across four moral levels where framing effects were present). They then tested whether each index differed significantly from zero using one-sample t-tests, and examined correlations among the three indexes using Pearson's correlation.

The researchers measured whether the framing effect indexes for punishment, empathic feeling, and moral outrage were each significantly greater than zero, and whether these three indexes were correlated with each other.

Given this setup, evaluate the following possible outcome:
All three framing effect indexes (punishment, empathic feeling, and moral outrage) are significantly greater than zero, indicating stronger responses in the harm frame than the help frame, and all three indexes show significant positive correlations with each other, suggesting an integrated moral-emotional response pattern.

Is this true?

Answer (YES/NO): YES